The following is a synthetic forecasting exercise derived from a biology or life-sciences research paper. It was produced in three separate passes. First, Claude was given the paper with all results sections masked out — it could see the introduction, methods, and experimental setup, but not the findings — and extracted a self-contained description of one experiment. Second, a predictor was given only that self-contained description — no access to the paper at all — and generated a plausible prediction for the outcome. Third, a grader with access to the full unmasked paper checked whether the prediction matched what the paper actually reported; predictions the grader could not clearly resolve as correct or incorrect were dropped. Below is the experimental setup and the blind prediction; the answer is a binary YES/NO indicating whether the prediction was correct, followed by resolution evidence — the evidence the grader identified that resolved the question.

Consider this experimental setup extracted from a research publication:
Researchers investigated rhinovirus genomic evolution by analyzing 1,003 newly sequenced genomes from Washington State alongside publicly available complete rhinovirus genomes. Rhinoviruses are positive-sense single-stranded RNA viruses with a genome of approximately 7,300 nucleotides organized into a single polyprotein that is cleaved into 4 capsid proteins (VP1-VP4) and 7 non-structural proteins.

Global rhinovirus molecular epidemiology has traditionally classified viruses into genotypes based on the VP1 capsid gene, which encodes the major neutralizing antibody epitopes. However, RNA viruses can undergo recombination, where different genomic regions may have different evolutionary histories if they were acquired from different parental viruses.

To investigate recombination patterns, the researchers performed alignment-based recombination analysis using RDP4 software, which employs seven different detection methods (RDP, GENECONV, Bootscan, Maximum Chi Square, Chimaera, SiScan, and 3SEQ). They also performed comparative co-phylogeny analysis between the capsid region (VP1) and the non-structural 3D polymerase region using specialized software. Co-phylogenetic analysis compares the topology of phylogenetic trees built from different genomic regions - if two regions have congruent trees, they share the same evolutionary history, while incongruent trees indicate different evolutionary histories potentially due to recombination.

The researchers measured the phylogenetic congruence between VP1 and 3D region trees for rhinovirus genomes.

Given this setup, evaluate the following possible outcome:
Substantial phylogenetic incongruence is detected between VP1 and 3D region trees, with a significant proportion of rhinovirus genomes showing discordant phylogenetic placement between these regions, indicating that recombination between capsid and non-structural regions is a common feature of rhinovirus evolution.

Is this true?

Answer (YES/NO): NO